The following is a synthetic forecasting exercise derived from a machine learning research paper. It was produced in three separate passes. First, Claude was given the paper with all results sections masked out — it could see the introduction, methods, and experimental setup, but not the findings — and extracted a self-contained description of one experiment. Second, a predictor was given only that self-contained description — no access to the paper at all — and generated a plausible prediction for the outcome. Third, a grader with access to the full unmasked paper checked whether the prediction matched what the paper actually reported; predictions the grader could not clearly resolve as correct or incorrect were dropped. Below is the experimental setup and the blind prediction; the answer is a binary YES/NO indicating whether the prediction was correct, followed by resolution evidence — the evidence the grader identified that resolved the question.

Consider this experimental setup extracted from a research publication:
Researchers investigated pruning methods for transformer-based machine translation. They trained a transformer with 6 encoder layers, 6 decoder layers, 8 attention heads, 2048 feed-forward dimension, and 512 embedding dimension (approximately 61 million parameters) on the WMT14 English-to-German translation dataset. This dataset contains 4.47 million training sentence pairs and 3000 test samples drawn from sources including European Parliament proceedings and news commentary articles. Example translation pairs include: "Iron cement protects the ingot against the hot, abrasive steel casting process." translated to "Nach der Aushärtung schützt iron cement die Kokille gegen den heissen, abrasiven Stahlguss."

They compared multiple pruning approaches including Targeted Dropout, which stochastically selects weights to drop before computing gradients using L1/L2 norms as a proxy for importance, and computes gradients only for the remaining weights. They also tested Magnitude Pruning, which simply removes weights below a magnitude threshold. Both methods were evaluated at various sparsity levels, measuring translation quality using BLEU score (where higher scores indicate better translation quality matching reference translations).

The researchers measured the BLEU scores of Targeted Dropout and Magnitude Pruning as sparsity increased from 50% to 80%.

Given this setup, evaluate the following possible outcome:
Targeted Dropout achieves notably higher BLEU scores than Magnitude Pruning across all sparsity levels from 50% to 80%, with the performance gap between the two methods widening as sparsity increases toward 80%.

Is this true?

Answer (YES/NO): NO